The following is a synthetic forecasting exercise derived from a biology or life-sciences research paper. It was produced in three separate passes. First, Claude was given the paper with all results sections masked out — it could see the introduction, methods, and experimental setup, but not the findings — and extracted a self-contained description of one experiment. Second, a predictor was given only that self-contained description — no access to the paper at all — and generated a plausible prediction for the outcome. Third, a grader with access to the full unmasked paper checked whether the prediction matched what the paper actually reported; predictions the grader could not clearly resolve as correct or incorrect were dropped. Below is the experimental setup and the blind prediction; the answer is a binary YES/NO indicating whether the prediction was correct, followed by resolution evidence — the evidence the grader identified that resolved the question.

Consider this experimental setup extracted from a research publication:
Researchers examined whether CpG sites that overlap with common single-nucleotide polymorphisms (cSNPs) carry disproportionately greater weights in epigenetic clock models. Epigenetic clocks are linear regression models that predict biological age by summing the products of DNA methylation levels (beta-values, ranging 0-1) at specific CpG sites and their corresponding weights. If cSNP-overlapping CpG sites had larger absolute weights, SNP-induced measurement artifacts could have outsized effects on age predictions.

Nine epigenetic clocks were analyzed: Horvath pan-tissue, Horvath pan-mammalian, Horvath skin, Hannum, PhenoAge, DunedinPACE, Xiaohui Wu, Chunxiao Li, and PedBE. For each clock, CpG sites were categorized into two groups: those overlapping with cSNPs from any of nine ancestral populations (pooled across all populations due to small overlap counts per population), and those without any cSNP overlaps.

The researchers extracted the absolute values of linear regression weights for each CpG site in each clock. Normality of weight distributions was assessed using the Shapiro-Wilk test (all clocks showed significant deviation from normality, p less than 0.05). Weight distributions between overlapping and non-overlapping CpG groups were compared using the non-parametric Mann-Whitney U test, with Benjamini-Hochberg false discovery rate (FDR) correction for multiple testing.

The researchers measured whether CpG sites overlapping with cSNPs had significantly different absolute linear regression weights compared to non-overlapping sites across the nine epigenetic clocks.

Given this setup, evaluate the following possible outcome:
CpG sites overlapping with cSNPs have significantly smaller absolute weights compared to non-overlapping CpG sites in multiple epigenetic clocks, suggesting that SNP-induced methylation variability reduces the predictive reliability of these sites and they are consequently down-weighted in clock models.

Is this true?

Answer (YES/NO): NO